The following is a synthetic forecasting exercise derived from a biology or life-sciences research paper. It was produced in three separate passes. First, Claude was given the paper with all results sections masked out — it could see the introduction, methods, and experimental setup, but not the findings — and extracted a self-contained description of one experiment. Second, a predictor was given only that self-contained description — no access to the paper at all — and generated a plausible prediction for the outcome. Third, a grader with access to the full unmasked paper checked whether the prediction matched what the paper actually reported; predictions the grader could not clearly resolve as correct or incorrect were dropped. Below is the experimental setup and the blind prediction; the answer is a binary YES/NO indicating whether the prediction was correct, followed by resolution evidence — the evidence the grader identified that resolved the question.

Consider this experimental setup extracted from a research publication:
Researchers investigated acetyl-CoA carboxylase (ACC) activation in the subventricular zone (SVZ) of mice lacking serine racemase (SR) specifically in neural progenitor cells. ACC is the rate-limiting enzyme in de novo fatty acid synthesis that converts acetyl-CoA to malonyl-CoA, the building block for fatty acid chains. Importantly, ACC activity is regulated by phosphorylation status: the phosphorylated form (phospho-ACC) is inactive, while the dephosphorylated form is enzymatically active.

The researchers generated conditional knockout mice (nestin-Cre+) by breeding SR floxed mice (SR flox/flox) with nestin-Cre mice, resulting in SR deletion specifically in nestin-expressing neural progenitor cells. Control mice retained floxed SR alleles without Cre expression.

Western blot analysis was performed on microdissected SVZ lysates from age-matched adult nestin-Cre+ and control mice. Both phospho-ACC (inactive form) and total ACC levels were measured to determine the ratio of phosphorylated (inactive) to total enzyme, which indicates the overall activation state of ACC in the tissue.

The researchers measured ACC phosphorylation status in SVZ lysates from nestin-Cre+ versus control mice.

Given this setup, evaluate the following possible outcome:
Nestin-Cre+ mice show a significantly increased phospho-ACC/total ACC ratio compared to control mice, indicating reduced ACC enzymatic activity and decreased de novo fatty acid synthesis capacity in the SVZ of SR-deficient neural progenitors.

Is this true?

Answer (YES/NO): YES